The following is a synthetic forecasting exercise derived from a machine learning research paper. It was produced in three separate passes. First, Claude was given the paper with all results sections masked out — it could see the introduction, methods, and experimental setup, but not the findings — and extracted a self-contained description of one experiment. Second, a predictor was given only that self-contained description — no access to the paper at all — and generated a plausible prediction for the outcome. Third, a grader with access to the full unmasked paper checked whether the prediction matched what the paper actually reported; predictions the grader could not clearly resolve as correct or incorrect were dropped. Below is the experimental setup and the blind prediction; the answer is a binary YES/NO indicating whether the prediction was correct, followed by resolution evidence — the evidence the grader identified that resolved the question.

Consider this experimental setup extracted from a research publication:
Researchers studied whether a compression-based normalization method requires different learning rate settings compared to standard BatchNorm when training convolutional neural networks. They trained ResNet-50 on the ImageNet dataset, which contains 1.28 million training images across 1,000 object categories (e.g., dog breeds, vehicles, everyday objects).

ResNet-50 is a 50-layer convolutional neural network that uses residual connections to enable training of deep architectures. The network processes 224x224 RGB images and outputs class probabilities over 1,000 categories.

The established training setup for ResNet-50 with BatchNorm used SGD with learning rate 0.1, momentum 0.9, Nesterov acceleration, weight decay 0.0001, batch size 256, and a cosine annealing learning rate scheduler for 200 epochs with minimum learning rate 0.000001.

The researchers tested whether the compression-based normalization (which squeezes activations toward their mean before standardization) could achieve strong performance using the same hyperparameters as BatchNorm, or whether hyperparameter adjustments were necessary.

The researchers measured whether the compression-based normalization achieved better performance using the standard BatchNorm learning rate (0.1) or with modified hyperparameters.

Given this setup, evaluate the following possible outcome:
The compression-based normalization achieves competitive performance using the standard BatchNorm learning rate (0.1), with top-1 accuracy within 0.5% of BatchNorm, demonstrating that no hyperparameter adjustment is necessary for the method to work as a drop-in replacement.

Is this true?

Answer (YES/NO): NO